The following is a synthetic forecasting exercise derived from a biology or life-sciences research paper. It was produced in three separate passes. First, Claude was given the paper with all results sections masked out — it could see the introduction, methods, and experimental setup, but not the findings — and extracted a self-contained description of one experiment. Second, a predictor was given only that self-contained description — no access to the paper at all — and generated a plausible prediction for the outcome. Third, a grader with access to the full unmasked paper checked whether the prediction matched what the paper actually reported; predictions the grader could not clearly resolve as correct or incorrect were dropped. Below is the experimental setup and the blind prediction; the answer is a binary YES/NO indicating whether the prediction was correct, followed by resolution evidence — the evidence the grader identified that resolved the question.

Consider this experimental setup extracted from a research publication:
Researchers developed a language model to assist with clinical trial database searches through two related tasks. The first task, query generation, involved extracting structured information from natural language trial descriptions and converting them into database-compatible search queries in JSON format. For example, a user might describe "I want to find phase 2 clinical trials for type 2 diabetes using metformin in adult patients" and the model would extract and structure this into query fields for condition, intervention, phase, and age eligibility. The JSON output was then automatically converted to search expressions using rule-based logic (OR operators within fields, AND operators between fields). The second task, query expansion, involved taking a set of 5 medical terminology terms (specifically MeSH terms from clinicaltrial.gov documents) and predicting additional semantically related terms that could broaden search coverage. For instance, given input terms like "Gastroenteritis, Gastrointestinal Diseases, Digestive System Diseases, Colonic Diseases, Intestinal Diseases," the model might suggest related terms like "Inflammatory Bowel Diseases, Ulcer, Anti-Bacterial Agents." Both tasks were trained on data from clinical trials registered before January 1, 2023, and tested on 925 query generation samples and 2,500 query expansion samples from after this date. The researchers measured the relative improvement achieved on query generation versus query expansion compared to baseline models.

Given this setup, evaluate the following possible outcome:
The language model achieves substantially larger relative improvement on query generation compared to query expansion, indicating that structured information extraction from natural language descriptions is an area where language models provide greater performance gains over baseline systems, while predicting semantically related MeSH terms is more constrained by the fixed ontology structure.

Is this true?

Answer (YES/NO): NO